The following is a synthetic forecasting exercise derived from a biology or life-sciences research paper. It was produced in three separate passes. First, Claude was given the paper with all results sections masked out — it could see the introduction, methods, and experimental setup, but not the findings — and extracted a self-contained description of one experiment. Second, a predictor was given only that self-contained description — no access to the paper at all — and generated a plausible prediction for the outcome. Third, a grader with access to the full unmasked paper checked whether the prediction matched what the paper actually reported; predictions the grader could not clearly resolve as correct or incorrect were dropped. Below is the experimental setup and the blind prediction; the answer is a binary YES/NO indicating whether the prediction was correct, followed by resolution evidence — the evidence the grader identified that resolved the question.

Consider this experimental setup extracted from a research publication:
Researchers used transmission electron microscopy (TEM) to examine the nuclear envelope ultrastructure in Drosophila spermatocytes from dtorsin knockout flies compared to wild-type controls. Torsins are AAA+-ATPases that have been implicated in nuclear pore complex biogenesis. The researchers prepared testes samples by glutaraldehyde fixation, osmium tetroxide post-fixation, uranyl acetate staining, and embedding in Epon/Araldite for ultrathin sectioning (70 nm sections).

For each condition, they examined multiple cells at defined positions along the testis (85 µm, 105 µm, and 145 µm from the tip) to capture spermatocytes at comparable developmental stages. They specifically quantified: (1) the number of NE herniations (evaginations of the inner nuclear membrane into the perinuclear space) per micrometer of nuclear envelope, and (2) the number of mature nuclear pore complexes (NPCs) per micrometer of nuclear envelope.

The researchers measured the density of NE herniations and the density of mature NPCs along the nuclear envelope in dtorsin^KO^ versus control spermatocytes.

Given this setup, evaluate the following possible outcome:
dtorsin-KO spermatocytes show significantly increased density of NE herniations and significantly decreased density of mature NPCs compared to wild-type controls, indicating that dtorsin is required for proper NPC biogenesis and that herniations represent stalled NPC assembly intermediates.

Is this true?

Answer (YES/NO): YES